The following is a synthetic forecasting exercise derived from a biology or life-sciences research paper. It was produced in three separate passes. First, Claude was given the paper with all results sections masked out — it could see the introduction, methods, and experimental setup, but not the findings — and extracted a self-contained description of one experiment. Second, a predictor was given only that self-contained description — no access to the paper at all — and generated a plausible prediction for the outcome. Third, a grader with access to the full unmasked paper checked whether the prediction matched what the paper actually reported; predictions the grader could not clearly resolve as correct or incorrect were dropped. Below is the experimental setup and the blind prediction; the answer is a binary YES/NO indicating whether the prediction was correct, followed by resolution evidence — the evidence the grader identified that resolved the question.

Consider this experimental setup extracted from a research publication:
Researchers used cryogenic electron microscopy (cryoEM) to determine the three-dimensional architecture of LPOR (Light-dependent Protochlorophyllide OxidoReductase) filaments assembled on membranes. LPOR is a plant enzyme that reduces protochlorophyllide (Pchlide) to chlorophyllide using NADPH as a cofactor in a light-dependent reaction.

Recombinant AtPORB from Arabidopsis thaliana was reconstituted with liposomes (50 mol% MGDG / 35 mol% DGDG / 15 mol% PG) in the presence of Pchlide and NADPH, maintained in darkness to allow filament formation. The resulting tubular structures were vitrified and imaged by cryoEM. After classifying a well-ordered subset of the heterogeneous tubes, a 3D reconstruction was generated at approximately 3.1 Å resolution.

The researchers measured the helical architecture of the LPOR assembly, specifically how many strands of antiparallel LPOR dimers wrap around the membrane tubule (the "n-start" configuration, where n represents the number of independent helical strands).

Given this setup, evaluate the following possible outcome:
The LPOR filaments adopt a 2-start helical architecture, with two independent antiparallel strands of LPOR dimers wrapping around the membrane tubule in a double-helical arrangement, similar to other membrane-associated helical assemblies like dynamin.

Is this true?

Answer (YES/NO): NO